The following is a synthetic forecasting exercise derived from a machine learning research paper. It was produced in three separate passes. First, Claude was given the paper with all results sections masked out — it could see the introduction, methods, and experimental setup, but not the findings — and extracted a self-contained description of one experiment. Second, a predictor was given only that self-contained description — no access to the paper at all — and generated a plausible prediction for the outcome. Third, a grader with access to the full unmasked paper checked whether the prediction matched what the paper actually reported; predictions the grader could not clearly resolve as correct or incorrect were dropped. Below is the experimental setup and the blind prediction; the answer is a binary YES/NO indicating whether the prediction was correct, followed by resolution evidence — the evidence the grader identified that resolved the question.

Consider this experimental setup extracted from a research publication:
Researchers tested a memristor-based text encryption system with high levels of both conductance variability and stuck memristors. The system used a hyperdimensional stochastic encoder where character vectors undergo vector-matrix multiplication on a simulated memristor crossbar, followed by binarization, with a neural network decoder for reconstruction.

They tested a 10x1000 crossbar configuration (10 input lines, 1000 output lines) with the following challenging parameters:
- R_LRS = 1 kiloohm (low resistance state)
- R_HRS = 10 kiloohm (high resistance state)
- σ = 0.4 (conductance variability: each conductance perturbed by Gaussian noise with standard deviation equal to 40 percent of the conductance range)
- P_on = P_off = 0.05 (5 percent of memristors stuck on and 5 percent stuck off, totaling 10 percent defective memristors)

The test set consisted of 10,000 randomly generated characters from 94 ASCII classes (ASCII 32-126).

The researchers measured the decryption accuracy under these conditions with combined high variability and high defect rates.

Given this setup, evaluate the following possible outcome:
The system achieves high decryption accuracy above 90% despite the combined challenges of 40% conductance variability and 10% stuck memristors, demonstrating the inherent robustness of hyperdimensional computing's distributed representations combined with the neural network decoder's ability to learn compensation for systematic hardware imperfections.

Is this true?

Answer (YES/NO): YES